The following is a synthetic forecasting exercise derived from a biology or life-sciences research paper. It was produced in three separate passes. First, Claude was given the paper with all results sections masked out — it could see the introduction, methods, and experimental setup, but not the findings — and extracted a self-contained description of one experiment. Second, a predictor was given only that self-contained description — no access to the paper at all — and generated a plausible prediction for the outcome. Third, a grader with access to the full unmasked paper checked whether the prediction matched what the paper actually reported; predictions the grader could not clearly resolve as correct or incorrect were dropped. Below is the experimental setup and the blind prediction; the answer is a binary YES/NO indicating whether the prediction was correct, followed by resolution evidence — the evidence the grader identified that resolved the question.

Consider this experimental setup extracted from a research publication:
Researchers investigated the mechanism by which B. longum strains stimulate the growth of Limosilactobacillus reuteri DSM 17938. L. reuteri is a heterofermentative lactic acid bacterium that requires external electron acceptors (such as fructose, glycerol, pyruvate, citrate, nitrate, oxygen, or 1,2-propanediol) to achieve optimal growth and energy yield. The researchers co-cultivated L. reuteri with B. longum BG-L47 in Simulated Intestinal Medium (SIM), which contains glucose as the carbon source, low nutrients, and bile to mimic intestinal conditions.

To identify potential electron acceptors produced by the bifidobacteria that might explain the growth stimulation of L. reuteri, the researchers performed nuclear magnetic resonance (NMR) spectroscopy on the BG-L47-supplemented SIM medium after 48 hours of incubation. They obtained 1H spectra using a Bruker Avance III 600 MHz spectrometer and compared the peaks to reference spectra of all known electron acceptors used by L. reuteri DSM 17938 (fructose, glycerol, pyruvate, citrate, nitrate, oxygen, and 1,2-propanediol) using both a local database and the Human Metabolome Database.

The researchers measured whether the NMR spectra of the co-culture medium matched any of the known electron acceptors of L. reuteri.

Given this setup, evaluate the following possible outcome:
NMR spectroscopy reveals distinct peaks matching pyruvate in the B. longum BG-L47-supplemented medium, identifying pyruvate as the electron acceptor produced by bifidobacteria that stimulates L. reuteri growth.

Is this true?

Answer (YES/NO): NO